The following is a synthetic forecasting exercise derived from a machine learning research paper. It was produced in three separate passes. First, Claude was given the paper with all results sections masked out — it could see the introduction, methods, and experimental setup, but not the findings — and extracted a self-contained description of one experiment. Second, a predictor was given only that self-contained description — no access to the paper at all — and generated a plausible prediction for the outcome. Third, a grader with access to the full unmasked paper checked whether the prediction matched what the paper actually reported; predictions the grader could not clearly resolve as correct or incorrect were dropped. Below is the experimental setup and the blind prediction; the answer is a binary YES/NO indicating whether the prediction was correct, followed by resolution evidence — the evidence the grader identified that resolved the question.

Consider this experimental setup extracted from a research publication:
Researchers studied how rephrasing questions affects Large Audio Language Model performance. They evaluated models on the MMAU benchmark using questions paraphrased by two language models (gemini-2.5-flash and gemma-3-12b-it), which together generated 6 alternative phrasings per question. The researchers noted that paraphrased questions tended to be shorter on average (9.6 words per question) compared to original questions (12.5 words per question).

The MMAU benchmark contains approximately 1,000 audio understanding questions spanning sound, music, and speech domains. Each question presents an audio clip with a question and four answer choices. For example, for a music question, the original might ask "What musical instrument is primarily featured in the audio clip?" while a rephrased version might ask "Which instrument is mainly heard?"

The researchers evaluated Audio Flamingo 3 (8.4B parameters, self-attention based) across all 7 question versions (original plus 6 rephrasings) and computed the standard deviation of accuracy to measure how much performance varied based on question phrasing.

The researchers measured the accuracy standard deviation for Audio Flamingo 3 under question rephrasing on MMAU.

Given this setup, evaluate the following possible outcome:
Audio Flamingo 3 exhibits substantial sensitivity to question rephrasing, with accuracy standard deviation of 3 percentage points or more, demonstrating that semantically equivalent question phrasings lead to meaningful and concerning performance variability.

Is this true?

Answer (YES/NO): NO